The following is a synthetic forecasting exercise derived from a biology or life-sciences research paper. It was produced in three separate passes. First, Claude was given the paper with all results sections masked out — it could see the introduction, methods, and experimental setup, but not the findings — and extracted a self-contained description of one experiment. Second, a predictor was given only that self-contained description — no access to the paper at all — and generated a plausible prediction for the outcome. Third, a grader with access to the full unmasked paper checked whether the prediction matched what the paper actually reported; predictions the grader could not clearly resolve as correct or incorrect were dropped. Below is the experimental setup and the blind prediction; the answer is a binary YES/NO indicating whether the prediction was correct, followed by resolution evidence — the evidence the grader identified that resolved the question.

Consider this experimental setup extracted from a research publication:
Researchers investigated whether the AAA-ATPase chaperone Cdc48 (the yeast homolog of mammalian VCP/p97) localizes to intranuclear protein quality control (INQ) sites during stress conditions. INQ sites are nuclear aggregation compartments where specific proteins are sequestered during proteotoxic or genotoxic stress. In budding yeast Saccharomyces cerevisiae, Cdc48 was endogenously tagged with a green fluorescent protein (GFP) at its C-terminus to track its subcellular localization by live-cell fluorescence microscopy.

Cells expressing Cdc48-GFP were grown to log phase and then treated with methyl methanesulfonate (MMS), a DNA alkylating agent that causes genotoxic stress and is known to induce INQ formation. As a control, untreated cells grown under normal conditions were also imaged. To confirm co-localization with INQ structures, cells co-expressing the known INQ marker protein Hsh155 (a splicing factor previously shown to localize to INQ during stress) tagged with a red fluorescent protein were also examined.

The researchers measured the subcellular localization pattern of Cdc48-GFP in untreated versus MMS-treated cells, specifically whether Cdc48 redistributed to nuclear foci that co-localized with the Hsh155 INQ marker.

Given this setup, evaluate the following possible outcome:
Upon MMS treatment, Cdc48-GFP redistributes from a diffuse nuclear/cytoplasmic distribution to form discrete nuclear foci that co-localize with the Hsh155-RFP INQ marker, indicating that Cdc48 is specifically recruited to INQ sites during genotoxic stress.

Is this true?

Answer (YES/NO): NO